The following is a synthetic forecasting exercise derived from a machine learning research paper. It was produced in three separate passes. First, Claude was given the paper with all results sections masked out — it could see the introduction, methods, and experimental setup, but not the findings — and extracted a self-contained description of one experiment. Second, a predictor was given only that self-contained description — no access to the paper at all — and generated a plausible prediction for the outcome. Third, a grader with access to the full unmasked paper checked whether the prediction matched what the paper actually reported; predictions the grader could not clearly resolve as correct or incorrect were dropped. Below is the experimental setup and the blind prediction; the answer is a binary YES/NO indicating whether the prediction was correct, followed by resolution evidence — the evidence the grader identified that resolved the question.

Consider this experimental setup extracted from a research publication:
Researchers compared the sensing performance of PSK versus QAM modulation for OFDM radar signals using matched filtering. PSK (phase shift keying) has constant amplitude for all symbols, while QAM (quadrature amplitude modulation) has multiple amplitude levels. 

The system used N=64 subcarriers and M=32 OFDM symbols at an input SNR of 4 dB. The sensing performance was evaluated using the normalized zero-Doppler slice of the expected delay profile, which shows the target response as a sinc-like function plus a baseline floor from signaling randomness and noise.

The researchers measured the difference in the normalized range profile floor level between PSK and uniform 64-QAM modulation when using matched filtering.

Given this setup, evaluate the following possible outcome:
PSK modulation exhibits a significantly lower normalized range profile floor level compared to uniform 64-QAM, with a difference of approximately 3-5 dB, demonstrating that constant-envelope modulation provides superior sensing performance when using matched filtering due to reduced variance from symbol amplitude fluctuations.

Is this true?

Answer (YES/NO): YES